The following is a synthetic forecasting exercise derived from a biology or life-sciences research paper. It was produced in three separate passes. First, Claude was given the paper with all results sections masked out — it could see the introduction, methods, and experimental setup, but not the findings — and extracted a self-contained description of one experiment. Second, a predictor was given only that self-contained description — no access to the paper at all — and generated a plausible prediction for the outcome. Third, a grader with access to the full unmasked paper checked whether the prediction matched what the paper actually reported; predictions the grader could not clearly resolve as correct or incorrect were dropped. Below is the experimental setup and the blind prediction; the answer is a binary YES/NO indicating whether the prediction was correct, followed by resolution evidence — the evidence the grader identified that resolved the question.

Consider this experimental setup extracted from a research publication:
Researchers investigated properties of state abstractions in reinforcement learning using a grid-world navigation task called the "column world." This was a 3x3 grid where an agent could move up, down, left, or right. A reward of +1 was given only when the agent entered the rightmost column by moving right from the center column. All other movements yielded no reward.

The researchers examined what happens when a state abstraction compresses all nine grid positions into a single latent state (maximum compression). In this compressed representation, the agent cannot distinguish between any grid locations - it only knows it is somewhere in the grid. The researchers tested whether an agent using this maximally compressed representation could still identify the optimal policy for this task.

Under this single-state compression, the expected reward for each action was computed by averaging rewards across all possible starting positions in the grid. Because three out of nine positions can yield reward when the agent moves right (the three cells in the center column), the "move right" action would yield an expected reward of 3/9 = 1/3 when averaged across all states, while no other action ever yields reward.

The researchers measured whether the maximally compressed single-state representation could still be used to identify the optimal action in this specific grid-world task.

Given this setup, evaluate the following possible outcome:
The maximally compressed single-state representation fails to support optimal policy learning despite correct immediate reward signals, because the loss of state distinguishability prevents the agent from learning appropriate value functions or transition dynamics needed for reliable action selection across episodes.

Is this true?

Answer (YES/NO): NO